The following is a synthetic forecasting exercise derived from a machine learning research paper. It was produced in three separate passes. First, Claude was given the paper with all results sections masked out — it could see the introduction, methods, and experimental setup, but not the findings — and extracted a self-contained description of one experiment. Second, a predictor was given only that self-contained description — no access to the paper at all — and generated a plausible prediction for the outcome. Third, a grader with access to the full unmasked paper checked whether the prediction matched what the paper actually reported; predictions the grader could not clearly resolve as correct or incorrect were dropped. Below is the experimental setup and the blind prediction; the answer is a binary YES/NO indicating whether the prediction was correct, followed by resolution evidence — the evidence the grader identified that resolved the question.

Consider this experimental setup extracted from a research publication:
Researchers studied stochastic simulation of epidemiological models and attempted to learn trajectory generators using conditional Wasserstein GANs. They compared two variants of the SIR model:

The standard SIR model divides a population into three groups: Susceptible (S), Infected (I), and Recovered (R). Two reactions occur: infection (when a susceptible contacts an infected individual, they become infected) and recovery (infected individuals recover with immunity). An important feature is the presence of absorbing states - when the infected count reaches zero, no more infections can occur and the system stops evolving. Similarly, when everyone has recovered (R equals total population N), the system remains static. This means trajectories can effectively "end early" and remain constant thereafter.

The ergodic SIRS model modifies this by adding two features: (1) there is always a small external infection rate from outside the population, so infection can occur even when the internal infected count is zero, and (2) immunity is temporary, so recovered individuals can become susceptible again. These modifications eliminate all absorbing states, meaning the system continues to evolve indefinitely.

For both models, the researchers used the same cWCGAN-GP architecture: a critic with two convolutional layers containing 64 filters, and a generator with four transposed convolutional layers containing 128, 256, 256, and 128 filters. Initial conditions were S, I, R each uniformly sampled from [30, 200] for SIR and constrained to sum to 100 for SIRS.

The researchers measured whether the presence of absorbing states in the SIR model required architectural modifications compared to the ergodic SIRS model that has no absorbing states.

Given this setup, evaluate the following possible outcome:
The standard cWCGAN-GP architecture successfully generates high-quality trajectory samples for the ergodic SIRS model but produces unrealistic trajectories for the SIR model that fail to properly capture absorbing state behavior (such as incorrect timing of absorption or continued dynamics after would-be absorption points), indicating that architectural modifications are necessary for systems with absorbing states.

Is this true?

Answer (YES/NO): NO